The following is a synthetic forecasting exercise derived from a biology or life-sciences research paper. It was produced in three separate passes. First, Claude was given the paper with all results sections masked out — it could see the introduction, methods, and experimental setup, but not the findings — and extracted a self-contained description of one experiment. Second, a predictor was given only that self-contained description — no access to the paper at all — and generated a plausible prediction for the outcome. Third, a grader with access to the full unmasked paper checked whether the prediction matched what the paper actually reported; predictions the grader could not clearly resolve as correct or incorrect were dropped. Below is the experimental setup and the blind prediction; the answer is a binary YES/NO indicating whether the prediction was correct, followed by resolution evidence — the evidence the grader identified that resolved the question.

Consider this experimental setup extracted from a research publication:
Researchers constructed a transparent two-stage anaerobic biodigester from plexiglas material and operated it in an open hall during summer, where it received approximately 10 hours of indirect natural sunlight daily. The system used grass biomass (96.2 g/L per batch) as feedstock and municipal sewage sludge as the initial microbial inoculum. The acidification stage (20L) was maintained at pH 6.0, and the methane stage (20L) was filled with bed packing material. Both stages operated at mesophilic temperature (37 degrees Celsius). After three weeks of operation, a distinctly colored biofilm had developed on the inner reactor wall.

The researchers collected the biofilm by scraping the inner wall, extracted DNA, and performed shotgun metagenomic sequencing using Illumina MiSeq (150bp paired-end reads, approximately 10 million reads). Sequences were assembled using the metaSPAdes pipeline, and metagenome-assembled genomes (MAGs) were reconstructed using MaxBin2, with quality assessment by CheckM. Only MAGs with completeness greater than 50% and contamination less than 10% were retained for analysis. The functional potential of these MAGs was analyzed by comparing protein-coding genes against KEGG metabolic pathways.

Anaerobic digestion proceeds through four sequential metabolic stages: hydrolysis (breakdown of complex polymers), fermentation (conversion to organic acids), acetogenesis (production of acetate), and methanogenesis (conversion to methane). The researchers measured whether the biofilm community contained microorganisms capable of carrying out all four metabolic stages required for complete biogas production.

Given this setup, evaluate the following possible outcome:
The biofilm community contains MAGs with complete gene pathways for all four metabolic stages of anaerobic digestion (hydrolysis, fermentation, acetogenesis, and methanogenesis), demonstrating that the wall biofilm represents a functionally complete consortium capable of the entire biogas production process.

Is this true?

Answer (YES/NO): YES